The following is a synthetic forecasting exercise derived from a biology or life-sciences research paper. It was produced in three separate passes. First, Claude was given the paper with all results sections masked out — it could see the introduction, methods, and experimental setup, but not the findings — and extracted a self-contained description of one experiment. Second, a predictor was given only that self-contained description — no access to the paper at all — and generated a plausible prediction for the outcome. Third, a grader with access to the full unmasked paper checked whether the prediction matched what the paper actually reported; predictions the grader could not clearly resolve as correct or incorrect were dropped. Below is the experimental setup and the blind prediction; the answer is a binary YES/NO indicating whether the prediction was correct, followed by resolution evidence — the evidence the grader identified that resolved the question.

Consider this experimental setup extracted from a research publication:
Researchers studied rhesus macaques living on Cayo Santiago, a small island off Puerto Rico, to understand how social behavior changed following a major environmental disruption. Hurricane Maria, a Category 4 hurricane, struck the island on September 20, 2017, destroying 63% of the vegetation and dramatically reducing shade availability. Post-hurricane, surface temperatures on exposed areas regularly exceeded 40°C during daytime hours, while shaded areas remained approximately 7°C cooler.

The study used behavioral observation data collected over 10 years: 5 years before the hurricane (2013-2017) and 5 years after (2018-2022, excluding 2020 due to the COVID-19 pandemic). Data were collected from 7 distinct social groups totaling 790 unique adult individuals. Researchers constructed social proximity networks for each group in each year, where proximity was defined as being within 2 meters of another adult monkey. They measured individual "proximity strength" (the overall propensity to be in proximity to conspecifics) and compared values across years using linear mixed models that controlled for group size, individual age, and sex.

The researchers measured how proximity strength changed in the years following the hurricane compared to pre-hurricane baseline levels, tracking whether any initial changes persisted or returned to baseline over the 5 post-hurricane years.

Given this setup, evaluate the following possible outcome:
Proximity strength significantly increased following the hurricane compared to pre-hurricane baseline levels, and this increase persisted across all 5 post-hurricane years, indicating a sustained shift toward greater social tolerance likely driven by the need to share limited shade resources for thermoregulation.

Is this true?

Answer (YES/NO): YES